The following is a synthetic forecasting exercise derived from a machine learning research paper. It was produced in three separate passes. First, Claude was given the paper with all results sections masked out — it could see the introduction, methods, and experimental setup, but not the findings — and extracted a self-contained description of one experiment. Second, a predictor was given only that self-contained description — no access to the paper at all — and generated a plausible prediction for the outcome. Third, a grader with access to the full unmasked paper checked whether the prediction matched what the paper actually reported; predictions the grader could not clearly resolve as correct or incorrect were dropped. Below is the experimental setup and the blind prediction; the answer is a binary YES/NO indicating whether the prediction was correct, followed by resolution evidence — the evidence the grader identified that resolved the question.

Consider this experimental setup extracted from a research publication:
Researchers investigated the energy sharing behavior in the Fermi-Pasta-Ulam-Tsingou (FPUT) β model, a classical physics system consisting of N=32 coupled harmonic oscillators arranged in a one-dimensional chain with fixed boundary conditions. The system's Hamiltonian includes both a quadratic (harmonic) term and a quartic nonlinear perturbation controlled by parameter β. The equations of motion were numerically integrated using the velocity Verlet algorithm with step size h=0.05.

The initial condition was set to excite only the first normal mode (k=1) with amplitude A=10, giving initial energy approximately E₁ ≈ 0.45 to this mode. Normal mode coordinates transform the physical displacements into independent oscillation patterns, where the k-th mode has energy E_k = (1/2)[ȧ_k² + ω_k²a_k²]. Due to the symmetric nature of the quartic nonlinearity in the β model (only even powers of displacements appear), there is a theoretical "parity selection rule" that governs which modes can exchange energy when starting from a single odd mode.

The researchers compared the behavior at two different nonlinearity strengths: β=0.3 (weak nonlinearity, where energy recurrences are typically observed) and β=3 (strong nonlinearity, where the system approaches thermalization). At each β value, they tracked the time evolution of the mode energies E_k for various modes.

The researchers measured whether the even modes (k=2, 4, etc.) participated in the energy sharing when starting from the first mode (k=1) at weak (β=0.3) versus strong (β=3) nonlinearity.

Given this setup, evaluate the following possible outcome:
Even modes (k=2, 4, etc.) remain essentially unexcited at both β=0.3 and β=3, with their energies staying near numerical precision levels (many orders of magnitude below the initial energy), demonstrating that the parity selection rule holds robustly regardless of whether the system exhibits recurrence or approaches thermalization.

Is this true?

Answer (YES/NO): NO